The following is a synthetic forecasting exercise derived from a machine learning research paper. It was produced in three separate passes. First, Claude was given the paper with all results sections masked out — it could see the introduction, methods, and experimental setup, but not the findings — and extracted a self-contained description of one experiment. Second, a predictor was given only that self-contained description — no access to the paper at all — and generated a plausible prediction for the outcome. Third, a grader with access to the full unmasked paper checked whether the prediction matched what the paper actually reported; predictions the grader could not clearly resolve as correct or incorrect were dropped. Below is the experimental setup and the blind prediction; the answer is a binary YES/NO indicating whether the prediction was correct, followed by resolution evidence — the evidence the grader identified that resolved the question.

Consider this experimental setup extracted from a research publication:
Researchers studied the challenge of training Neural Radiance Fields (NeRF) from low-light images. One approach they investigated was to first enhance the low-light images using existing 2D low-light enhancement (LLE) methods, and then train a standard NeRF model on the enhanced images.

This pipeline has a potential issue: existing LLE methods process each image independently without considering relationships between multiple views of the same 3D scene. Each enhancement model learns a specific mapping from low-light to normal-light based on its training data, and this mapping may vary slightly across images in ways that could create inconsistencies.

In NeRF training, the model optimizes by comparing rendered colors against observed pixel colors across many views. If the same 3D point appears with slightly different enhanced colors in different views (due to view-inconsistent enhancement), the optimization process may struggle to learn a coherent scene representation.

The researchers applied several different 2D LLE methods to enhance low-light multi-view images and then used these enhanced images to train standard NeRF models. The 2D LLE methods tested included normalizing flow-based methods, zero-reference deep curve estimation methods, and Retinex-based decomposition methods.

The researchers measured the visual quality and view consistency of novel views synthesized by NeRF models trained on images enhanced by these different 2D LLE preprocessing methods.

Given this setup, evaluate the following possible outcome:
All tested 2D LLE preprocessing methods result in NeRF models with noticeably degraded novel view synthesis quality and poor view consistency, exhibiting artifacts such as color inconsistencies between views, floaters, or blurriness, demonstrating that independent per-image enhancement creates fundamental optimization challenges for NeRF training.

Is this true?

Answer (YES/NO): YES